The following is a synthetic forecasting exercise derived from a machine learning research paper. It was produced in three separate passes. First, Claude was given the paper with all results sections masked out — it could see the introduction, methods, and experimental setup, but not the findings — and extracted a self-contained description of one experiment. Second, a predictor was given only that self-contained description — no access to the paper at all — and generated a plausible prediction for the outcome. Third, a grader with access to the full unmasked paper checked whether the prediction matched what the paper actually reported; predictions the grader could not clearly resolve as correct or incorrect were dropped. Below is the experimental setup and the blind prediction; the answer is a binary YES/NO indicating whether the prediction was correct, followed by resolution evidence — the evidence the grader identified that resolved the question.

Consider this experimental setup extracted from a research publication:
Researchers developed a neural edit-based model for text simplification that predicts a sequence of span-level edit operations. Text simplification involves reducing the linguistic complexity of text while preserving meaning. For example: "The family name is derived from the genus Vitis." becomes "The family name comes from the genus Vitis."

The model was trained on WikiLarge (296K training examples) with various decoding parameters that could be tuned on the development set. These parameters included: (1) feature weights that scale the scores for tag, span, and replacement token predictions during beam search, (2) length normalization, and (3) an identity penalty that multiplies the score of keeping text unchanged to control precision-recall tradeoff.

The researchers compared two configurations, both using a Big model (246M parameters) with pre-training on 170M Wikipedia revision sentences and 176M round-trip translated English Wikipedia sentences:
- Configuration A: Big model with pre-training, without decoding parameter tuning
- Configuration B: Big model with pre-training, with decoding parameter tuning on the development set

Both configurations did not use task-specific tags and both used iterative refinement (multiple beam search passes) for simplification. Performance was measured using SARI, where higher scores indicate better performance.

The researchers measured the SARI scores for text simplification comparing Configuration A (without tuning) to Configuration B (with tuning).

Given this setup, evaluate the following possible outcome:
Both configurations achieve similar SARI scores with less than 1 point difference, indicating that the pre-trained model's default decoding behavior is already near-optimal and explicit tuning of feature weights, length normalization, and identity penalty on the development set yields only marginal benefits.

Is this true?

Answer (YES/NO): NO